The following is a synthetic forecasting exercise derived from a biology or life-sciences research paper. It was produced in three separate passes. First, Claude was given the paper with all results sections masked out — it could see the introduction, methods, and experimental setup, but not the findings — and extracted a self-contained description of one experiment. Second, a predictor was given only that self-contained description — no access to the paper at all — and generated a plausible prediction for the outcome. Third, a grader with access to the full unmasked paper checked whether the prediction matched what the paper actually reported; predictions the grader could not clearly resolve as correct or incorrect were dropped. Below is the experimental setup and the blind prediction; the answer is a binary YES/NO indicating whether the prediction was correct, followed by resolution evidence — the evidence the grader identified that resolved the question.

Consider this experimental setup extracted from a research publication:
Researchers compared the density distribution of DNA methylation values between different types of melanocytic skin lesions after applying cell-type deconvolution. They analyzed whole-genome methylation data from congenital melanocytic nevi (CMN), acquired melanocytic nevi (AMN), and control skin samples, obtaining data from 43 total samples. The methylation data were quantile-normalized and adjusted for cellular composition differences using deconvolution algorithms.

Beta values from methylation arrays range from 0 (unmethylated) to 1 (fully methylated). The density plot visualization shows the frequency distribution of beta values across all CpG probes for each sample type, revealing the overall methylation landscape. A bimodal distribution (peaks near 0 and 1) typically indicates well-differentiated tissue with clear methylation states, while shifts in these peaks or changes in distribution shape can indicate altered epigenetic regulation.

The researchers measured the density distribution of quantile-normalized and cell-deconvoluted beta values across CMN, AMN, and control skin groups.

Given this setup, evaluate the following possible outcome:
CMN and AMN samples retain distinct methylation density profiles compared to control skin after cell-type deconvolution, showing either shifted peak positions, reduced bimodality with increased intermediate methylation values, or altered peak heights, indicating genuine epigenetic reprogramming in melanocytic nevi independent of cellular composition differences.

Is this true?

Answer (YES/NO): NO